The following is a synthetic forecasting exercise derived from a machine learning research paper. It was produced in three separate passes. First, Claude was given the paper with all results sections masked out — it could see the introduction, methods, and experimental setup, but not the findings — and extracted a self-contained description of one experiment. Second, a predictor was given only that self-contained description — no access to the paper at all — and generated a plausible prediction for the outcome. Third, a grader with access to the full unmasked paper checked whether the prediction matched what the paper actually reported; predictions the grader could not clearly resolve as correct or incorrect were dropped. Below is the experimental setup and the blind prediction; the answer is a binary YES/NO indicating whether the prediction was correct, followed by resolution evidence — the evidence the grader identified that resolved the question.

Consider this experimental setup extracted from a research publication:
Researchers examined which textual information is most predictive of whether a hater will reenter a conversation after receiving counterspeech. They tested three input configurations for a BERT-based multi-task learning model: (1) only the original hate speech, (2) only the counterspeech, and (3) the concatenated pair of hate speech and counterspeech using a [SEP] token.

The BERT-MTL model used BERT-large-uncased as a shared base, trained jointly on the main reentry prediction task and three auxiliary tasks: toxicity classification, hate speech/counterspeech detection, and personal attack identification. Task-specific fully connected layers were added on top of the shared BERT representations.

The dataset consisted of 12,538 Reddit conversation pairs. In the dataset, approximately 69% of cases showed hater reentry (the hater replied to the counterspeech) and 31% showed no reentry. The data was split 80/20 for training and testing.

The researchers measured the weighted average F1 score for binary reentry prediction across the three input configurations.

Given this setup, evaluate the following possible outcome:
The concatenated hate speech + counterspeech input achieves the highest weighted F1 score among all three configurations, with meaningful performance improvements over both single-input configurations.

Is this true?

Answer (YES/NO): YES